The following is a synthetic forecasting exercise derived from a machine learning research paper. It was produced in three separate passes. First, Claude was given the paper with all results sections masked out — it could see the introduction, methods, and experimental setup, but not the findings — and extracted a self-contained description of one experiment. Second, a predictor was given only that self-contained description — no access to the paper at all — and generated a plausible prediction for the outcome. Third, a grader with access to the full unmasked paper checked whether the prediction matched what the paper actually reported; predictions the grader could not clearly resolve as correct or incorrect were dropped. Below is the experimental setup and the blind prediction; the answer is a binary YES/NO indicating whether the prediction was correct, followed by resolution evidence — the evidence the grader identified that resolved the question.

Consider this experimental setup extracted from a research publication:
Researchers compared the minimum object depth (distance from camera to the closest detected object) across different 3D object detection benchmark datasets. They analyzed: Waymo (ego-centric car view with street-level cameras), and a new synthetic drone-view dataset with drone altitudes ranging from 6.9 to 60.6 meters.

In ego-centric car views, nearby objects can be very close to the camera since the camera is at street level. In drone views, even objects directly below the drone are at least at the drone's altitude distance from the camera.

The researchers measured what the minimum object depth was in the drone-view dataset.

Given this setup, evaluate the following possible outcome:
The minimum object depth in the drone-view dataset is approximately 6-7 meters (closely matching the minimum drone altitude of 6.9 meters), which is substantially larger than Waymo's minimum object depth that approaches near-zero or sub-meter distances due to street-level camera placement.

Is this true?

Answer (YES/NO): NO